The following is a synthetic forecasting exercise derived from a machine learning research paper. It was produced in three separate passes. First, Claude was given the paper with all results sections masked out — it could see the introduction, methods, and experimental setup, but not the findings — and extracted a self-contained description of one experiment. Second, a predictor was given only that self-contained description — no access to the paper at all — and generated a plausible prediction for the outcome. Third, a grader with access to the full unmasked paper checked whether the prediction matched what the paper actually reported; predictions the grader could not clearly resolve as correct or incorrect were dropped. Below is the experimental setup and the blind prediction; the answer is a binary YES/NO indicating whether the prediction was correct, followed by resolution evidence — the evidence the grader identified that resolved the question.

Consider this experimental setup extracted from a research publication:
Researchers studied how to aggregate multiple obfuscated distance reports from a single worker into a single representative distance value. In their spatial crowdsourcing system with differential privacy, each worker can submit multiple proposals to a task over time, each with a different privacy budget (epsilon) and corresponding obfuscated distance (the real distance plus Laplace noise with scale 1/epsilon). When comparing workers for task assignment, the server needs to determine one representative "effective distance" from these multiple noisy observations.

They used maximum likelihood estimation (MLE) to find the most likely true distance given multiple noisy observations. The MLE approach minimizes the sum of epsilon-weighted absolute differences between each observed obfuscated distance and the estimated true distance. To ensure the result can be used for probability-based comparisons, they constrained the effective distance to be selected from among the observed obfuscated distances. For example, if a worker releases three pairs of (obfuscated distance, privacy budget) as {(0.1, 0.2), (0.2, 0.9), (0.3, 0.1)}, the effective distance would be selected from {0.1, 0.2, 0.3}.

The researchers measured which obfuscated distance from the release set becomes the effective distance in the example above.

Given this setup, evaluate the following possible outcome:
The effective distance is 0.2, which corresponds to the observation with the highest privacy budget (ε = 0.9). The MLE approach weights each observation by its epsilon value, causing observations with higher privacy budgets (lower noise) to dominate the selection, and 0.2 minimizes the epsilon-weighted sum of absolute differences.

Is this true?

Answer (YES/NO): YES